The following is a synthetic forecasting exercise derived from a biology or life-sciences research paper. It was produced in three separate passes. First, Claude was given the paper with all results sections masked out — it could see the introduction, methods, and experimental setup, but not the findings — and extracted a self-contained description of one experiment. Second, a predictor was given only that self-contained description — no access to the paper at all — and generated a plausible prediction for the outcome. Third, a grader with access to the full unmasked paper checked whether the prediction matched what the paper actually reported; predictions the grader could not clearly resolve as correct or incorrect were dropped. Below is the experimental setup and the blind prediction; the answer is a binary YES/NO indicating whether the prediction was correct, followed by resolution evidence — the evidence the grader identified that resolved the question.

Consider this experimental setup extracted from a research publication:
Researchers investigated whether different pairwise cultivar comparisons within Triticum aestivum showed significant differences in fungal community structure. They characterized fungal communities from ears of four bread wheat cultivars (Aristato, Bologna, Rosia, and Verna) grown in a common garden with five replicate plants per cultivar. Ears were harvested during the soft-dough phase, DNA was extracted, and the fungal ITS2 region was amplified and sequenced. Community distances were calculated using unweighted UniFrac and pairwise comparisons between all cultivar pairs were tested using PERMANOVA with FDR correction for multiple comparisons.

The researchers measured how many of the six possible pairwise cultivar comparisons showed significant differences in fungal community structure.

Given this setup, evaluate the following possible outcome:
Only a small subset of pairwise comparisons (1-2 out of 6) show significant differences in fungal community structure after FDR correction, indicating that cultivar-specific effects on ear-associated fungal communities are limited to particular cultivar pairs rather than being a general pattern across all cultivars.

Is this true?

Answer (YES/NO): NO